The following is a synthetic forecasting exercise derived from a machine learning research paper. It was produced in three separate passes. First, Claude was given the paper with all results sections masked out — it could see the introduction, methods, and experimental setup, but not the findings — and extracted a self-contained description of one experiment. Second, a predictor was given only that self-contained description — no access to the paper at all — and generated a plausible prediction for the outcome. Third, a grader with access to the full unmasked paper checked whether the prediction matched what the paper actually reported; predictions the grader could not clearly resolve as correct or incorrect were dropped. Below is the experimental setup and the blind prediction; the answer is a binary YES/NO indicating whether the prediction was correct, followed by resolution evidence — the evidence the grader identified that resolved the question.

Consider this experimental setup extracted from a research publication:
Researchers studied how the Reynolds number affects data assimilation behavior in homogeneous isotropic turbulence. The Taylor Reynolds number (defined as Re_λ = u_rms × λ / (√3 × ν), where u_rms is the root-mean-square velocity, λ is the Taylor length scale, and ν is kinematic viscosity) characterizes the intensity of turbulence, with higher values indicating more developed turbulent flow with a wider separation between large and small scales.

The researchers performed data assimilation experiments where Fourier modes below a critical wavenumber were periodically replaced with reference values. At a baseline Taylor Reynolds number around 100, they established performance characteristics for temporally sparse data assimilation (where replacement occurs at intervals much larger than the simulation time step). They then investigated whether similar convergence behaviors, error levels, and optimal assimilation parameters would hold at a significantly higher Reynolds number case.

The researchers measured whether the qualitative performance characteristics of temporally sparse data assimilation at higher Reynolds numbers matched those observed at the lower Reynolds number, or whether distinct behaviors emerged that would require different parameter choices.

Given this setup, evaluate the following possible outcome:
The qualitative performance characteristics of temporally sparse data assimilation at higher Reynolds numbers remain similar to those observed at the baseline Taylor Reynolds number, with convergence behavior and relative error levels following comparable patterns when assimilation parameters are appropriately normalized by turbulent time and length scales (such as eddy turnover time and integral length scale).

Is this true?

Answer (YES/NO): NO